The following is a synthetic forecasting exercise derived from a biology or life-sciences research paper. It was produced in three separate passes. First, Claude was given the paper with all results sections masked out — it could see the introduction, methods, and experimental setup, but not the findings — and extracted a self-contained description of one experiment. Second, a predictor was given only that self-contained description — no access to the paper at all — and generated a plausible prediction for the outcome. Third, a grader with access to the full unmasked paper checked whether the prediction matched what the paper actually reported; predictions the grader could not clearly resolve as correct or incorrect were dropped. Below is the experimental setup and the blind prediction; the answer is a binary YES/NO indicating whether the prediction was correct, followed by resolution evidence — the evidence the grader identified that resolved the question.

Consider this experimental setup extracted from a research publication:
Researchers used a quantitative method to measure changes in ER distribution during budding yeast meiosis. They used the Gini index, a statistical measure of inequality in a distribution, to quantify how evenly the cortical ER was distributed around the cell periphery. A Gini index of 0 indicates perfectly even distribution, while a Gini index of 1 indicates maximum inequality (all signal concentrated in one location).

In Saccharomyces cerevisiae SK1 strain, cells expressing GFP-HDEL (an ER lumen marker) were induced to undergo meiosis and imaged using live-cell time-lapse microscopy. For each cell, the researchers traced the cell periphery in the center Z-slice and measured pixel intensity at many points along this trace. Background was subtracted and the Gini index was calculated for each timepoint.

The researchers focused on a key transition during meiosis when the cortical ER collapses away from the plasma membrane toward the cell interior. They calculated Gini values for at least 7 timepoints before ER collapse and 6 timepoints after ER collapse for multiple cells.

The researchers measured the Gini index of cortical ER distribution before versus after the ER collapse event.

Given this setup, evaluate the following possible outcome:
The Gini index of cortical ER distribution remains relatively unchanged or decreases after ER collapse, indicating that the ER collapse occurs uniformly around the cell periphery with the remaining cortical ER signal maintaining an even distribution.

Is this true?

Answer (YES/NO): NO